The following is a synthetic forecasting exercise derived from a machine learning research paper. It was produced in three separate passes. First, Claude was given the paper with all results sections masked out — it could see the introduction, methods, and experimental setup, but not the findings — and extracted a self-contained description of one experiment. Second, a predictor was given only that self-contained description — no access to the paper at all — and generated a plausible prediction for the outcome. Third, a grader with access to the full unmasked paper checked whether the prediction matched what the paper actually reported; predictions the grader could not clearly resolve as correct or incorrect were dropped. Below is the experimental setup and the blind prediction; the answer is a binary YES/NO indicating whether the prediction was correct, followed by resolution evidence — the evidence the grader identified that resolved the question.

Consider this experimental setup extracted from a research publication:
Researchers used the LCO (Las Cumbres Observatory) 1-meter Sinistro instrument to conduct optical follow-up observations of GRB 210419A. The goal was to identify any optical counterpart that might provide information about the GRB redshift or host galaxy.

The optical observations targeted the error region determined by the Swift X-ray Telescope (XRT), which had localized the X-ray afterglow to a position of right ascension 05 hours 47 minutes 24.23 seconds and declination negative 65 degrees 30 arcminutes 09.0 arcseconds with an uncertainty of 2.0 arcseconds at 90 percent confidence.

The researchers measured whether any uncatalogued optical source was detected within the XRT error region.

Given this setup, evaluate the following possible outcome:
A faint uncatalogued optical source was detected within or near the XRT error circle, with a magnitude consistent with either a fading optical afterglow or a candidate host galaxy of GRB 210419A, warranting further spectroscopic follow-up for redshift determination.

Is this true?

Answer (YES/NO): NO